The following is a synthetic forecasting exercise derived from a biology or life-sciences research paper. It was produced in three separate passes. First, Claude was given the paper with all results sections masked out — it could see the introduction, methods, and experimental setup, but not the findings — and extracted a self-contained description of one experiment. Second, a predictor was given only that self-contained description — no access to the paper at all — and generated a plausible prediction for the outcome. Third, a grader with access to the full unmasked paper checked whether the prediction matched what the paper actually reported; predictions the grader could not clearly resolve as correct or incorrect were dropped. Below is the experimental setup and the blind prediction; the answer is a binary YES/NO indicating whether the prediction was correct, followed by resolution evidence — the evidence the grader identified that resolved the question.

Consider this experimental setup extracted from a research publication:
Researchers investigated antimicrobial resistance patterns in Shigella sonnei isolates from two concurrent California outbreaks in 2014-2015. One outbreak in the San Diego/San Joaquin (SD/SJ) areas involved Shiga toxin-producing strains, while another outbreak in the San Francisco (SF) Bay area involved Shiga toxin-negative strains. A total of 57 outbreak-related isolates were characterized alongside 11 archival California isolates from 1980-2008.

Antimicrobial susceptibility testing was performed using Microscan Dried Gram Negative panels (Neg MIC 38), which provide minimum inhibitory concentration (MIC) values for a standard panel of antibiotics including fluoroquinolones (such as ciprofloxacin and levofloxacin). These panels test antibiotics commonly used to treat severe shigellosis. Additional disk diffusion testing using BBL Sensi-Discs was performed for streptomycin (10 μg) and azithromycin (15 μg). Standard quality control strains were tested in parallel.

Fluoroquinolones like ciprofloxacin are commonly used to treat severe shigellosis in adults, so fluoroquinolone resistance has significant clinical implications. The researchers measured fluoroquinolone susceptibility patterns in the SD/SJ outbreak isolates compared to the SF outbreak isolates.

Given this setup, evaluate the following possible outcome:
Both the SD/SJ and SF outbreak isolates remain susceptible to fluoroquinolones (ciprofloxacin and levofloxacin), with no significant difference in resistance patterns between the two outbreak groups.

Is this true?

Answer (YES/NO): NO